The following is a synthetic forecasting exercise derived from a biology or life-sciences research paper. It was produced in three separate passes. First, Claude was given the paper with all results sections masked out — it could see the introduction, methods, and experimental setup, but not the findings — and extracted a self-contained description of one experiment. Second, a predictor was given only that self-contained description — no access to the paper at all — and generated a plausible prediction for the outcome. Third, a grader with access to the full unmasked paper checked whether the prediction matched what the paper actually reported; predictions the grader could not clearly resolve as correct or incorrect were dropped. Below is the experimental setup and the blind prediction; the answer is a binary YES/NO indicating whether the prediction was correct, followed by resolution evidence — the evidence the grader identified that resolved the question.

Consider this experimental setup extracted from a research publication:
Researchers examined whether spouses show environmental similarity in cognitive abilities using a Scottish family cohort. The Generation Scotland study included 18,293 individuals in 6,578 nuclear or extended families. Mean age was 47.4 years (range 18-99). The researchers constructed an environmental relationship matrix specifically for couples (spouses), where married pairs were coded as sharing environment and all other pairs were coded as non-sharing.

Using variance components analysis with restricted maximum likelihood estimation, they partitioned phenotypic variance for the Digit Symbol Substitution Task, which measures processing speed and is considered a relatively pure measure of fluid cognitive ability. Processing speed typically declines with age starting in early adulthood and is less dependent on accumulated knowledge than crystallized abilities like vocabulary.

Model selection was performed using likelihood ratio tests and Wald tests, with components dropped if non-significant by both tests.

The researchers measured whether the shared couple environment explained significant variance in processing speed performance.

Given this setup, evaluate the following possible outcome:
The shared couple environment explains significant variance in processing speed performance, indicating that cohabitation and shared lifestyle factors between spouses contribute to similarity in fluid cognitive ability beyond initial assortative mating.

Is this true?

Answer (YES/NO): YES